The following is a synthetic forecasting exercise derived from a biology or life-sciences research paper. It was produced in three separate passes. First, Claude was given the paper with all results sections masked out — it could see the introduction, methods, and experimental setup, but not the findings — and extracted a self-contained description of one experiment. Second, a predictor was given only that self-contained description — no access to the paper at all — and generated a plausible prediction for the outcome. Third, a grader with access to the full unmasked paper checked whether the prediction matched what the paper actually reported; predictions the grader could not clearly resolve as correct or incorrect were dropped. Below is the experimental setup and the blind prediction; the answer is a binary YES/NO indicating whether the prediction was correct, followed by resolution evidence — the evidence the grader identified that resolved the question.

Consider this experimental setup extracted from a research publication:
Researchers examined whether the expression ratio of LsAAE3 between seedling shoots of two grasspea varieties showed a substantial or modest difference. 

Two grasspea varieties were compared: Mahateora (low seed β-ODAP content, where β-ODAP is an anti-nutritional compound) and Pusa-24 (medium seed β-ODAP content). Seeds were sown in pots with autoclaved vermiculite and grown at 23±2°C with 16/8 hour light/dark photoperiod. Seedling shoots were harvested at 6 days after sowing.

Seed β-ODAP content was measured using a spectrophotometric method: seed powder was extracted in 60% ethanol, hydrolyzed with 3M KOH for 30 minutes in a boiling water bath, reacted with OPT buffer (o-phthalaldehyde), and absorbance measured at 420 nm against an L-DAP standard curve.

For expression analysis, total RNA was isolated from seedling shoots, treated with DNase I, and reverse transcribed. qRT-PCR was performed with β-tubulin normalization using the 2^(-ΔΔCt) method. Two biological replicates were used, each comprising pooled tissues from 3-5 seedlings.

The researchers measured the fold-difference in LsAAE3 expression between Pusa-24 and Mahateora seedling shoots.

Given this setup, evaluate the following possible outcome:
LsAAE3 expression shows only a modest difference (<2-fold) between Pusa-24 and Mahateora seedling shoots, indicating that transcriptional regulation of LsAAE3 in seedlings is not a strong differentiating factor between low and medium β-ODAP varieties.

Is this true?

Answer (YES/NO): NO